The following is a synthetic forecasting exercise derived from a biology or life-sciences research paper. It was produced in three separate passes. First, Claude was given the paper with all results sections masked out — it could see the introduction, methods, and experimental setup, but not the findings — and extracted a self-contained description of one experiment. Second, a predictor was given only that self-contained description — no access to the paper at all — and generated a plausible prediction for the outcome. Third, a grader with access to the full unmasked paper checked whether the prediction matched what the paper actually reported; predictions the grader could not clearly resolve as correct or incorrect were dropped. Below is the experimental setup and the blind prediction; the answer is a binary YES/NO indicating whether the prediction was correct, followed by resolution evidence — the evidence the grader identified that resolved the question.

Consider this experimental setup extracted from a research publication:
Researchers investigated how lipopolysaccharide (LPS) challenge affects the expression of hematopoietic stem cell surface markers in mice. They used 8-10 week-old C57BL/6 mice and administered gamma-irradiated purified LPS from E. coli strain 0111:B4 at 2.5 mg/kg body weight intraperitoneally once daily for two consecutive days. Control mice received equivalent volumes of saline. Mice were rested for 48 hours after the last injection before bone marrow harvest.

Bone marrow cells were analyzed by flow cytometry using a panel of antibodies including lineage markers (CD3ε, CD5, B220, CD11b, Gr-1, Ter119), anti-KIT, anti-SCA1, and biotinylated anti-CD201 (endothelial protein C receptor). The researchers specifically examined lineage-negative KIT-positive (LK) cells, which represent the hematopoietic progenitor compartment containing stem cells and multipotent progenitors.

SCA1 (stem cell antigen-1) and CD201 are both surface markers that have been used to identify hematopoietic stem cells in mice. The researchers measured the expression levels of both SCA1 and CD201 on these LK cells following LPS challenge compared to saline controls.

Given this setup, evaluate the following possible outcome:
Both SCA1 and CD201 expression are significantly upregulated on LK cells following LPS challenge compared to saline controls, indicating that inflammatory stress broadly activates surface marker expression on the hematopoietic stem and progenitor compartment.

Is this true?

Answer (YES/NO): NO